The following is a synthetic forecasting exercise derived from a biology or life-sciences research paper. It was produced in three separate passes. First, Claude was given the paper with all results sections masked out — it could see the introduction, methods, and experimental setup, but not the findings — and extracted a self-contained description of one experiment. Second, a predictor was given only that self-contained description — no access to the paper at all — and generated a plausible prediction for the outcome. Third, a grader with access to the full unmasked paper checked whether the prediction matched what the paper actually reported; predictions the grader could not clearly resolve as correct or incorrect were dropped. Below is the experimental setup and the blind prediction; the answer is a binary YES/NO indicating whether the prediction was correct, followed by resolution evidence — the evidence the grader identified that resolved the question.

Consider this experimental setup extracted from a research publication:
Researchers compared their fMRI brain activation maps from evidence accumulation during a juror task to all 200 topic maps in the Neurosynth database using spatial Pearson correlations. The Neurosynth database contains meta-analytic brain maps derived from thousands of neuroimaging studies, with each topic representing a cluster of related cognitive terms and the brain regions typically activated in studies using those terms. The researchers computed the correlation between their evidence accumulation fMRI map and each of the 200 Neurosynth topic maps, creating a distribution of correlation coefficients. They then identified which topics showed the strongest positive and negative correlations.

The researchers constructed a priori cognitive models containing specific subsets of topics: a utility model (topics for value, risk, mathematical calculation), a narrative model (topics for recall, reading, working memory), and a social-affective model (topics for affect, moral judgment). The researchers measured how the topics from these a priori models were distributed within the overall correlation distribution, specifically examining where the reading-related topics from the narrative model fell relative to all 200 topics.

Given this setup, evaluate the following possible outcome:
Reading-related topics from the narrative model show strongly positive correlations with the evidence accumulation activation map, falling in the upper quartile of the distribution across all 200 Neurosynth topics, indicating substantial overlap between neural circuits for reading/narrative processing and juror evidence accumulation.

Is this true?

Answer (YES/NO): YES